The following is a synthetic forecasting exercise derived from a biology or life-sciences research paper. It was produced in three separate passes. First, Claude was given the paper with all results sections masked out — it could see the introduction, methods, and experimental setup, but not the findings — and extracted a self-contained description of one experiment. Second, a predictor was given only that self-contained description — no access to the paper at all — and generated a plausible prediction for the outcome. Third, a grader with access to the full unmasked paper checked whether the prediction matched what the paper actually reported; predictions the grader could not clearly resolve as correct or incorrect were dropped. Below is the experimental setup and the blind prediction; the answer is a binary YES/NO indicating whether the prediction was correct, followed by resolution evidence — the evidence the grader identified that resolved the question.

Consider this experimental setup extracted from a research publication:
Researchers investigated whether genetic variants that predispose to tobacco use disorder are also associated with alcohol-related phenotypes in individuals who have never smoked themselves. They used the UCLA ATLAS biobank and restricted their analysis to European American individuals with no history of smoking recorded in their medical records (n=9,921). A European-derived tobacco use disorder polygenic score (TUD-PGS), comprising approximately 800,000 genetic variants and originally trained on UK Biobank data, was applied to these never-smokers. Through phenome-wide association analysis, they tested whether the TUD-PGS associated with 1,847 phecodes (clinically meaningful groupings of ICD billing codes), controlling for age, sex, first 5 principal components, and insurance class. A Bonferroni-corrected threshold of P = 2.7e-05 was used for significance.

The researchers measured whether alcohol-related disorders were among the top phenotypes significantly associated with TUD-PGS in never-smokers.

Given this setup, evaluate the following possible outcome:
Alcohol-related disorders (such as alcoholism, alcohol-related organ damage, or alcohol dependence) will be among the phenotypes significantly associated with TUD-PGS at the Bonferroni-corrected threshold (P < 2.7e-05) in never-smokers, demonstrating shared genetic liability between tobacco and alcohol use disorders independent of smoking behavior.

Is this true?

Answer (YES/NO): YES